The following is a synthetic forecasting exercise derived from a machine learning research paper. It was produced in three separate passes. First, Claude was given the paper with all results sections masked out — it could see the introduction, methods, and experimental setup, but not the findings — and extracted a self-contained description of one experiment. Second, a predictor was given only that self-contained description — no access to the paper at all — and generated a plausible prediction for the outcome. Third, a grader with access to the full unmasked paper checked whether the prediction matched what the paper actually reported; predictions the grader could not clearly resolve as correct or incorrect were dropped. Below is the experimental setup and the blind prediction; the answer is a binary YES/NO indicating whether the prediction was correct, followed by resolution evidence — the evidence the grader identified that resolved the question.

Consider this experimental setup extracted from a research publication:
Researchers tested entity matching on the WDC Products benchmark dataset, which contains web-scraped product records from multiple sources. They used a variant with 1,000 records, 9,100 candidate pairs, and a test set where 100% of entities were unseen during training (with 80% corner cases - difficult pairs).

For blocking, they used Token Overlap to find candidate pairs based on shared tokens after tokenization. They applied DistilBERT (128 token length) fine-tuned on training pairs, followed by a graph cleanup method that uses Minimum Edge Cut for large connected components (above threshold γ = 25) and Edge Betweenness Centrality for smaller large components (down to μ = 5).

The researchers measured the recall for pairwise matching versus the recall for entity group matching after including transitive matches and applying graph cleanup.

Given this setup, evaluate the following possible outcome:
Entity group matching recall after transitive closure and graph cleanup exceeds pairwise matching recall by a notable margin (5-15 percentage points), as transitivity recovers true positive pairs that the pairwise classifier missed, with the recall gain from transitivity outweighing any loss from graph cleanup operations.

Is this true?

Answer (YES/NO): NO